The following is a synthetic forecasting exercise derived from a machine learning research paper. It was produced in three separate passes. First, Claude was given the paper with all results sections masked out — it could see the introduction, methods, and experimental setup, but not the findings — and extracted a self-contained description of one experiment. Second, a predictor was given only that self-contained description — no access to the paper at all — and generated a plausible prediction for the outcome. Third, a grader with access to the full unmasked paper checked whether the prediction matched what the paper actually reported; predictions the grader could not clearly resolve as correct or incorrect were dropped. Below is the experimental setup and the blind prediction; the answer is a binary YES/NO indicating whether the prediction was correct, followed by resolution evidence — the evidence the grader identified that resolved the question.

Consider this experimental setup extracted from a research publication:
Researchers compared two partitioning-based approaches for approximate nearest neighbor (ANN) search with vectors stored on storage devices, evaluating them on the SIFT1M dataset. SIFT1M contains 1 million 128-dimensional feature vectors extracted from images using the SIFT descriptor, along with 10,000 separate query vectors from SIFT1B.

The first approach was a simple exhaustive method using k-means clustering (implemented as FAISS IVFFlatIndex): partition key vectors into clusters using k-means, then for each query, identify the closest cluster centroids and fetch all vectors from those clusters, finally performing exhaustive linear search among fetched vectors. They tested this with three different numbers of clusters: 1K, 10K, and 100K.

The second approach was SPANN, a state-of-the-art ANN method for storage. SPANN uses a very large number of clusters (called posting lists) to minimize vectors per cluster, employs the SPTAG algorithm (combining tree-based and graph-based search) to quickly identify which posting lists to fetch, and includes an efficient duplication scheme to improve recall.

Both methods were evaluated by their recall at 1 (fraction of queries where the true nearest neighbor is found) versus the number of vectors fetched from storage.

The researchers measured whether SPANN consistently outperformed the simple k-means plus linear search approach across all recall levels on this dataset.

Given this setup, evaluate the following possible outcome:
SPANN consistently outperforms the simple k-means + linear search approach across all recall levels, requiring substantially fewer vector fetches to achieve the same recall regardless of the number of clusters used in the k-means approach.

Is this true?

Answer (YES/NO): NO